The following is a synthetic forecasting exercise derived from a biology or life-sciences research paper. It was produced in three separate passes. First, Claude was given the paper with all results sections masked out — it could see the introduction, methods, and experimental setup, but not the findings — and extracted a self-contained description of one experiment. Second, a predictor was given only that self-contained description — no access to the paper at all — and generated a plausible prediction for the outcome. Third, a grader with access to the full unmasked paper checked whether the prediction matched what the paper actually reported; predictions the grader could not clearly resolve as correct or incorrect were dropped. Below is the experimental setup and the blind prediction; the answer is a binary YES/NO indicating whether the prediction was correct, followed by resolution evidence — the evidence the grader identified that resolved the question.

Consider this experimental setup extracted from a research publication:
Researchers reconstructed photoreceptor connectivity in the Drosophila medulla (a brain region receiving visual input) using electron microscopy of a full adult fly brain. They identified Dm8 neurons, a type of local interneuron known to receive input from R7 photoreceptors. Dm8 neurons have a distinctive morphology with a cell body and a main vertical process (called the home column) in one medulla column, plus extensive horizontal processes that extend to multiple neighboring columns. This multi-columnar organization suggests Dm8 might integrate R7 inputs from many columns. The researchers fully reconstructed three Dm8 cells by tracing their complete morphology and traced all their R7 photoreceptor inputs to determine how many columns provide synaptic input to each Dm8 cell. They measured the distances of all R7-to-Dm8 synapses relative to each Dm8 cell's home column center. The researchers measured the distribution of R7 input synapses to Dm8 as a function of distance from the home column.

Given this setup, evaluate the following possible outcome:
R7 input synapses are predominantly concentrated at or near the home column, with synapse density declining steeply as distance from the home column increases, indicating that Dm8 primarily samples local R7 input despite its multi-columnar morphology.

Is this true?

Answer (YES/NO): NO